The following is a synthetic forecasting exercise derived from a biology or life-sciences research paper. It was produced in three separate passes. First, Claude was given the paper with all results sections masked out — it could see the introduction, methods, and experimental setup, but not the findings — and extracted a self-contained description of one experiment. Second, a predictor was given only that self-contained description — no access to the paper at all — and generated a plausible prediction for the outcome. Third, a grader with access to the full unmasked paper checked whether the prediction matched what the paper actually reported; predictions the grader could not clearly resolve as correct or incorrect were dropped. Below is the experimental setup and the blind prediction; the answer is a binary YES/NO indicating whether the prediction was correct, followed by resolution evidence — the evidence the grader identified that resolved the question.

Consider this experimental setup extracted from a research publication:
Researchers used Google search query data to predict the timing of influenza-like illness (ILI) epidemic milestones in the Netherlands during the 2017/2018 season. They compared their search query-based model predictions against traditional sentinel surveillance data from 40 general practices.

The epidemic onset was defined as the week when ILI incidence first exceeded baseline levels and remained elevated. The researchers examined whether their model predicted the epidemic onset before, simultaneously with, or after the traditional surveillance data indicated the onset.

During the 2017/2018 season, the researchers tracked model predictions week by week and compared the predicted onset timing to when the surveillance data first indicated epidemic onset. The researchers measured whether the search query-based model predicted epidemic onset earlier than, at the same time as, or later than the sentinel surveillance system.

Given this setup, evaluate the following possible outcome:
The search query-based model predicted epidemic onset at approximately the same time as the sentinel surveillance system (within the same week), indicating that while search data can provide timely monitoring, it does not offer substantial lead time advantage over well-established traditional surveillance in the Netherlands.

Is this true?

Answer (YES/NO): NO